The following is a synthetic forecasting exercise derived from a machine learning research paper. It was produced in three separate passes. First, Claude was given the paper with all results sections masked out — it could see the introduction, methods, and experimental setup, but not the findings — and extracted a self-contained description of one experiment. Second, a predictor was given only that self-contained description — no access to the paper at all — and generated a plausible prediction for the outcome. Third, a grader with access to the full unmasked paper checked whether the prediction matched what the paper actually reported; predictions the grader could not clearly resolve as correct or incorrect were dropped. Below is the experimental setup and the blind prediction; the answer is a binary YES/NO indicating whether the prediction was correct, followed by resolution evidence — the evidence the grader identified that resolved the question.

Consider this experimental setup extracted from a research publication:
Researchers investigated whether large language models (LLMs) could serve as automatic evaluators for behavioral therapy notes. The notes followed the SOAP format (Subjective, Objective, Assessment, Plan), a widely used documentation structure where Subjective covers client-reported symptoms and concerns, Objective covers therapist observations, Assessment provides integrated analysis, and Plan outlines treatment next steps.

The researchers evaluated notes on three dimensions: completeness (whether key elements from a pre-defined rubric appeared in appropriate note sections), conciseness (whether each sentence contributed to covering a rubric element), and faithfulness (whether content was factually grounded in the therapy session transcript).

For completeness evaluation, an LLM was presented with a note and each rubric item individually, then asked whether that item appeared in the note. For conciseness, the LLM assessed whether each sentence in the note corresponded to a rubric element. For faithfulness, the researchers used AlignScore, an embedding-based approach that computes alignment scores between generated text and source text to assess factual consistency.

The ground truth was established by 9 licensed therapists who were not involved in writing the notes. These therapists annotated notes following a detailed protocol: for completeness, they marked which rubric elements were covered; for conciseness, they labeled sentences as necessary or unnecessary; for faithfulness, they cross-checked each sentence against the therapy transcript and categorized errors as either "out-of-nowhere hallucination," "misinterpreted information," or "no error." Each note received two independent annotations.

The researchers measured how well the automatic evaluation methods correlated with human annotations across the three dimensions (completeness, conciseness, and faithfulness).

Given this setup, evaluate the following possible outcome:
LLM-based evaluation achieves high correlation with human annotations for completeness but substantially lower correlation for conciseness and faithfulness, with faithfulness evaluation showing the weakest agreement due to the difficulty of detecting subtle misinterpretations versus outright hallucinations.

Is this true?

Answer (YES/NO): NO